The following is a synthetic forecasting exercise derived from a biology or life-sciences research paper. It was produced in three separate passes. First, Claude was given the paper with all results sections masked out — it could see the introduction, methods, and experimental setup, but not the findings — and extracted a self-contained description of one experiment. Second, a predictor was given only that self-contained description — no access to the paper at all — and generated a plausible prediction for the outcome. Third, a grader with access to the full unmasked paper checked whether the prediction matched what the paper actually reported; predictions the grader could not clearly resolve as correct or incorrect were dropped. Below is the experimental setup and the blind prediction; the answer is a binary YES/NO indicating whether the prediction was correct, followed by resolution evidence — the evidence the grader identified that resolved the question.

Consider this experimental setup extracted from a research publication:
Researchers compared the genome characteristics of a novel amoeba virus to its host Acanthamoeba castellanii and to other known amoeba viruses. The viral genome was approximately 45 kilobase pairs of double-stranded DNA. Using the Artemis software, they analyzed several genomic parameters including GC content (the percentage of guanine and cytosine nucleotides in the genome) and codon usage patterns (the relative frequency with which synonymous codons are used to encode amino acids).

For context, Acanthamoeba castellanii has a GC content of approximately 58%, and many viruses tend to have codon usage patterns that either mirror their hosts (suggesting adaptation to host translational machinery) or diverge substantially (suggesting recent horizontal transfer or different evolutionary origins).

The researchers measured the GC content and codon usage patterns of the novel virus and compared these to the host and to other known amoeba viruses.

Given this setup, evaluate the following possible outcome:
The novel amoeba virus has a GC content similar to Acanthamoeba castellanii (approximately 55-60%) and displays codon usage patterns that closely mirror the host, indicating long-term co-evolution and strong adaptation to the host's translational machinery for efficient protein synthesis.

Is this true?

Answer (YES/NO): NO